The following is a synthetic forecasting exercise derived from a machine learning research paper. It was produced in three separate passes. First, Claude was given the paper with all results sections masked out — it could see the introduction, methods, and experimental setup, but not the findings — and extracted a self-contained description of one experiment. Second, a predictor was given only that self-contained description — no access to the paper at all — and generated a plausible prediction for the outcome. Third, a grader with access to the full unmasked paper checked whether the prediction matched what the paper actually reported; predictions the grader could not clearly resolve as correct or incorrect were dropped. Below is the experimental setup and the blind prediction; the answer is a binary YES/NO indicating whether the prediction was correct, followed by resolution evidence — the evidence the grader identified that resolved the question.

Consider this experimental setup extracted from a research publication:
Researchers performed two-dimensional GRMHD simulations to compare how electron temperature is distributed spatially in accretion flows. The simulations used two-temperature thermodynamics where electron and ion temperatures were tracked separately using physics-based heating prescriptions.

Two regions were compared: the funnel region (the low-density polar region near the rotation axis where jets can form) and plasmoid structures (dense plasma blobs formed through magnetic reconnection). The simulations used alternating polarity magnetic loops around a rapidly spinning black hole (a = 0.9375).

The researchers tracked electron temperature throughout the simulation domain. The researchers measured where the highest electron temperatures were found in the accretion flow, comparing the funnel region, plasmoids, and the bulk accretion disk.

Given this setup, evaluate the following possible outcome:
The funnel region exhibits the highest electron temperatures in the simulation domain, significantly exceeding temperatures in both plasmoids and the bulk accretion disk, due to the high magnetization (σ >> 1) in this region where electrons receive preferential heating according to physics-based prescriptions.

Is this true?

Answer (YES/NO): NO